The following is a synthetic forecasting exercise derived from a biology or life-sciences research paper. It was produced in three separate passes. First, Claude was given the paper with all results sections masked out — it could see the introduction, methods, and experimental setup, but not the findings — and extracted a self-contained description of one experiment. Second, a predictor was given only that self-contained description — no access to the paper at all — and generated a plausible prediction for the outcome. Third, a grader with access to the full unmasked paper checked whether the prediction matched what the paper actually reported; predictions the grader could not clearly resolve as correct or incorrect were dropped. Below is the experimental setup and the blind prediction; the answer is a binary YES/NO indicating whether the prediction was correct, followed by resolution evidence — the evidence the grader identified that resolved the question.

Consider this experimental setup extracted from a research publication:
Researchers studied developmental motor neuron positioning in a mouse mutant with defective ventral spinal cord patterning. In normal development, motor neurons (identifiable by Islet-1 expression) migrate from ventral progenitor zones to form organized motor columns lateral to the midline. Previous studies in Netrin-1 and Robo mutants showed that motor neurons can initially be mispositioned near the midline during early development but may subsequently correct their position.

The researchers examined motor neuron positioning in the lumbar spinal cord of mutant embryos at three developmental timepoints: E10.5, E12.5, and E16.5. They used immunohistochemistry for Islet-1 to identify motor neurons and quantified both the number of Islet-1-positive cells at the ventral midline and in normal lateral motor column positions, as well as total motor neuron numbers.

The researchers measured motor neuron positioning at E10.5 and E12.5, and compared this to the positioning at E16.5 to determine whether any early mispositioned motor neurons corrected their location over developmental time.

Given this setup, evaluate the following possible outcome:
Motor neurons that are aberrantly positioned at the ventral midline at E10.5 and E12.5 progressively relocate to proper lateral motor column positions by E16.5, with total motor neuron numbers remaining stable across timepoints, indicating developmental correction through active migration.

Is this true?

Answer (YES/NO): YES